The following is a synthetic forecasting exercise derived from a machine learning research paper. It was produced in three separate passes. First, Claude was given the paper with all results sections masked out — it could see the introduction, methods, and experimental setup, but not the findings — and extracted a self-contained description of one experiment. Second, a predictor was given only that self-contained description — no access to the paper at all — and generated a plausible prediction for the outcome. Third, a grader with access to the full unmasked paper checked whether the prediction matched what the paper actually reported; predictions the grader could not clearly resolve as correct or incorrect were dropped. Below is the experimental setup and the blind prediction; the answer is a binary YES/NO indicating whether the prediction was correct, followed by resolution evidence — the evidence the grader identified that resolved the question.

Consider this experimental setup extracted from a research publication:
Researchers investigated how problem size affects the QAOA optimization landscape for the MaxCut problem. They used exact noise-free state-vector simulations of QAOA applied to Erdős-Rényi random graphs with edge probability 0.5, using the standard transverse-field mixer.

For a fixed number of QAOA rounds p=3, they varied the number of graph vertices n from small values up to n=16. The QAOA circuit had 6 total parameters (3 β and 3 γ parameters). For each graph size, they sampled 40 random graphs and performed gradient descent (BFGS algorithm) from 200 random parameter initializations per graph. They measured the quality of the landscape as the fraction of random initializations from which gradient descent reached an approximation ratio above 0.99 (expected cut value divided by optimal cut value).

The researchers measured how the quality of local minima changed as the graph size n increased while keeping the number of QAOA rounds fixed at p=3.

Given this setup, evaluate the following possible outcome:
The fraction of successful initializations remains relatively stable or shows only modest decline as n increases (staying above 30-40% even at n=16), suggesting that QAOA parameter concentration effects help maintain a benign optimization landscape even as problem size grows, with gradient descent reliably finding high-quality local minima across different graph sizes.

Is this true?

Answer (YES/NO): NO